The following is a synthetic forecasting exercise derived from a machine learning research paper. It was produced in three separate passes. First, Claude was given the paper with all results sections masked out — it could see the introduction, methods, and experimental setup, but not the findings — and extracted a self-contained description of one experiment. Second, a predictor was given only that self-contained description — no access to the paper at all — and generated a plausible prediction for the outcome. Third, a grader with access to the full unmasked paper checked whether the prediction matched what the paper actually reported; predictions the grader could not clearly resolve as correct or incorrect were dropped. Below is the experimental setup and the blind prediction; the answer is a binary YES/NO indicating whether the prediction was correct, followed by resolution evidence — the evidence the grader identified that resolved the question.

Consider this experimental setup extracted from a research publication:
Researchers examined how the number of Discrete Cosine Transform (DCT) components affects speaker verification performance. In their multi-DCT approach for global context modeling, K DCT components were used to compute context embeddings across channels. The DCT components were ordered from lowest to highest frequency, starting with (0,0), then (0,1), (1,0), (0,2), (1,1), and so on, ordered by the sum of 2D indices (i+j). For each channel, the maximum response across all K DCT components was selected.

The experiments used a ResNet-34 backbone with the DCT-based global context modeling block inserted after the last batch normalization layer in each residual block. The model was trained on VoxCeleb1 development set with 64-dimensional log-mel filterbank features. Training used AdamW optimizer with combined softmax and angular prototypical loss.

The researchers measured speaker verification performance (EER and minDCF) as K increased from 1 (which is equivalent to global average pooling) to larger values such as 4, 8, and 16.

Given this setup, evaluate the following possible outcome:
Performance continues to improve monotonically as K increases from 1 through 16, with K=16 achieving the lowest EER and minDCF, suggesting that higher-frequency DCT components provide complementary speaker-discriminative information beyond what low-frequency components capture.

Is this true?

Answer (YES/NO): NO